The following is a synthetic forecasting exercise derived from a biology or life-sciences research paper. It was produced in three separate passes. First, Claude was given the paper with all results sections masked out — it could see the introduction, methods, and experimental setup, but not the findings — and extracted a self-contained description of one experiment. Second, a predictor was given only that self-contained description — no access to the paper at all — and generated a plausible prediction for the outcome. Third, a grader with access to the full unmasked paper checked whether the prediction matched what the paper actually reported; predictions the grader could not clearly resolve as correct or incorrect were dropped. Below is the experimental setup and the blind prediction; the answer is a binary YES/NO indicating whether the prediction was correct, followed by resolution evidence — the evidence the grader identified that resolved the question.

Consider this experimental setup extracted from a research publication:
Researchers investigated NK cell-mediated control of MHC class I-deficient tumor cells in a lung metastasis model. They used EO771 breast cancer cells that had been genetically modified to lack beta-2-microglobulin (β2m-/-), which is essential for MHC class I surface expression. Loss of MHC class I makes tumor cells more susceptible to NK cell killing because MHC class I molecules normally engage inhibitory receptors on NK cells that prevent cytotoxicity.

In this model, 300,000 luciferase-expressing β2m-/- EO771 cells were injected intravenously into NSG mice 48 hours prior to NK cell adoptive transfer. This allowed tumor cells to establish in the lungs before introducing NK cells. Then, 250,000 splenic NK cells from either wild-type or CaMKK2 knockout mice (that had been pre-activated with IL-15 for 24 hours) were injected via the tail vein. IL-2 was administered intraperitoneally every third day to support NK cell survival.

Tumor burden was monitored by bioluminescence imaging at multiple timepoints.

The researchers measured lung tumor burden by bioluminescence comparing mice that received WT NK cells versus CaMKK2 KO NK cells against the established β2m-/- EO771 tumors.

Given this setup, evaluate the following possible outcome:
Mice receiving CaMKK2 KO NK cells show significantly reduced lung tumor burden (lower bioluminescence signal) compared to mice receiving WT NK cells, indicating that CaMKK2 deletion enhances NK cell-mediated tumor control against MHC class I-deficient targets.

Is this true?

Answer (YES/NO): NO